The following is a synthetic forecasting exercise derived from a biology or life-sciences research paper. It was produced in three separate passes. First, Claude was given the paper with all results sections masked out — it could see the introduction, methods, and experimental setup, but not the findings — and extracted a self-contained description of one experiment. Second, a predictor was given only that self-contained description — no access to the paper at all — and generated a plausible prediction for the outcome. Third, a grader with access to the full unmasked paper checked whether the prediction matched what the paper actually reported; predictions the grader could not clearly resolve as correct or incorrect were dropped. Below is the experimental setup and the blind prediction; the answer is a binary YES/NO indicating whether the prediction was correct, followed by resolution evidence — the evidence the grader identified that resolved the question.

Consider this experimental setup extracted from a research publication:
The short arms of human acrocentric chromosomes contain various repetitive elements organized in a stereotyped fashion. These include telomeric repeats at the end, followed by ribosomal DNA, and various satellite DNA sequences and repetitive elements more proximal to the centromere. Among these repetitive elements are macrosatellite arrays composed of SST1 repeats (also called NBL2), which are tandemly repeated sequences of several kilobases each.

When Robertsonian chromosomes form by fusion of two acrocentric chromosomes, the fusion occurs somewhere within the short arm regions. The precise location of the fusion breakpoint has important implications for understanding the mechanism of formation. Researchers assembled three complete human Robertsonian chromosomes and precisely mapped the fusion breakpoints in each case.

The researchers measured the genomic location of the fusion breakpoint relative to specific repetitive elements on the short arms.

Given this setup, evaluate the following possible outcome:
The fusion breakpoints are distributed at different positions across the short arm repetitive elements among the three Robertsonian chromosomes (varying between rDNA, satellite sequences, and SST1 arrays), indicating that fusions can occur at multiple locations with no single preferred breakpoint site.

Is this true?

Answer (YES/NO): NO